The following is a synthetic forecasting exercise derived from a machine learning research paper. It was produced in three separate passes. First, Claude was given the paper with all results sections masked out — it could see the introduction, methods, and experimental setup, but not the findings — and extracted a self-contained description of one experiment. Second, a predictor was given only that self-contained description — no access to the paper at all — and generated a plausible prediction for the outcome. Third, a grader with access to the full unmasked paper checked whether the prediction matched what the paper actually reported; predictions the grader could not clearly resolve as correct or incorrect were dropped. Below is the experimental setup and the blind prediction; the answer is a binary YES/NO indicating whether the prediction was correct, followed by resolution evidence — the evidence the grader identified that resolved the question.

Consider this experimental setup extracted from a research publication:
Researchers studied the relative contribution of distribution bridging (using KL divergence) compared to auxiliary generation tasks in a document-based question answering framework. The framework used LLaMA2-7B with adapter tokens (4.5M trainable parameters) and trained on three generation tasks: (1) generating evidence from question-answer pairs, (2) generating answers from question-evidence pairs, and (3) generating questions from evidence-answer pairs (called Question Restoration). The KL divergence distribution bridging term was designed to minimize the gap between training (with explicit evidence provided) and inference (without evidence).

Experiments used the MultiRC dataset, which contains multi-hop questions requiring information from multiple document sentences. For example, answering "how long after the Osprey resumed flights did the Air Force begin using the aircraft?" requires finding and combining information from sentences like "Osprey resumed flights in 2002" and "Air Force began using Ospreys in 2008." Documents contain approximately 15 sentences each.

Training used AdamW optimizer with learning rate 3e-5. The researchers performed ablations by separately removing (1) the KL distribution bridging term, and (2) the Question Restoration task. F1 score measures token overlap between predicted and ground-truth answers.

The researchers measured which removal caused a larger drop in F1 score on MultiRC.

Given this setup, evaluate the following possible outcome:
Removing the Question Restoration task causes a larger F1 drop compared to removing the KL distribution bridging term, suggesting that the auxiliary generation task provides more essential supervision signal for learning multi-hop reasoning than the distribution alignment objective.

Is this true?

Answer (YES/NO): YES